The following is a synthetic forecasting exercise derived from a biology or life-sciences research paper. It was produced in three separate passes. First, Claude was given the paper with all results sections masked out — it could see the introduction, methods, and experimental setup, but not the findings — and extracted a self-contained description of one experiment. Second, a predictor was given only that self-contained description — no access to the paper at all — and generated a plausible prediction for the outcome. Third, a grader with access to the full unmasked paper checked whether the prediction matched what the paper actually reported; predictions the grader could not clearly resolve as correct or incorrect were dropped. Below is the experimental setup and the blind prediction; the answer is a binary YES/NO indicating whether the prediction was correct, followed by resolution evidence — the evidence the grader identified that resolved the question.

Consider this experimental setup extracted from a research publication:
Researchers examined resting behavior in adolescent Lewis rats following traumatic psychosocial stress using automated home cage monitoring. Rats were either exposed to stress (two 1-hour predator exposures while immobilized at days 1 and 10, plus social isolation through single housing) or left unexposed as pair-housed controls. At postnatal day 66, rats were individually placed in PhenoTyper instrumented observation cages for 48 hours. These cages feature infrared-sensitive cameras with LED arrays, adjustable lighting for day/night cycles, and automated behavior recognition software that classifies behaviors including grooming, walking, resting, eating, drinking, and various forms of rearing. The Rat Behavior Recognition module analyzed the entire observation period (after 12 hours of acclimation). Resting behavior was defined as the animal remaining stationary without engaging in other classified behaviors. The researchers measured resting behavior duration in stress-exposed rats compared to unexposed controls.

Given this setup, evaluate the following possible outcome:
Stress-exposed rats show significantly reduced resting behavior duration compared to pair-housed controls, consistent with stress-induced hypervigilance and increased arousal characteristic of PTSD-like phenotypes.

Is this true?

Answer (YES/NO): NO